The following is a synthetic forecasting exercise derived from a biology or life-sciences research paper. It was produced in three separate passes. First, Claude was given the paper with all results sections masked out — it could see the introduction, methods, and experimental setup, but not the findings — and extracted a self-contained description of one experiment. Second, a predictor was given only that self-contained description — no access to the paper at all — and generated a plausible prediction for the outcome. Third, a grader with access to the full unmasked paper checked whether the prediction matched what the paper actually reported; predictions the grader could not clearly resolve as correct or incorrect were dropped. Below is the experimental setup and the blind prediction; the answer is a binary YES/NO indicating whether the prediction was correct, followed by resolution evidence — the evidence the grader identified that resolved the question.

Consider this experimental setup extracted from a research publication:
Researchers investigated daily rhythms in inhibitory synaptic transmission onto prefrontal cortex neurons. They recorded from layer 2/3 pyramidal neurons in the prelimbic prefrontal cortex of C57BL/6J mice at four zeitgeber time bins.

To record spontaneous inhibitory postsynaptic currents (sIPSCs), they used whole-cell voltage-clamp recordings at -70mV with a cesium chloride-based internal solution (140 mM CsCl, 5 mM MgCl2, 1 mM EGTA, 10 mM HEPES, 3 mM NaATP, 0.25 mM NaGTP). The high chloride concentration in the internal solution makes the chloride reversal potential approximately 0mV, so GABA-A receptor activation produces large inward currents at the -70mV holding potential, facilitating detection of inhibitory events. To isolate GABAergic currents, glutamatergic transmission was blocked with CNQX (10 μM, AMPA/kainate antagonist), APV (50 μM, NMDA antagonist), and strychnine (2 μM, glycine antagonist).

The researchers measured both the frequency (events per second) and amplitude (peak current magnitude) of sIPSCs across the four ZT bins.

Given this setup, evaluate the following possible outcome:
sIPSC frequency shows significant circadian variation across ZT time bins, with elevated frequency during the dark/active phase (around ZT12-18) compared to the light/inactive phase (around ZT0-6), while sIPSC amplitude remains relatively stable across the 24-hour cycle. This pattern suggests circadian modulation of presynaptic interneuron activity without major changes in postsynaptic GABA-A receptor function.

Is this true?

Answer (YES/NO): NO